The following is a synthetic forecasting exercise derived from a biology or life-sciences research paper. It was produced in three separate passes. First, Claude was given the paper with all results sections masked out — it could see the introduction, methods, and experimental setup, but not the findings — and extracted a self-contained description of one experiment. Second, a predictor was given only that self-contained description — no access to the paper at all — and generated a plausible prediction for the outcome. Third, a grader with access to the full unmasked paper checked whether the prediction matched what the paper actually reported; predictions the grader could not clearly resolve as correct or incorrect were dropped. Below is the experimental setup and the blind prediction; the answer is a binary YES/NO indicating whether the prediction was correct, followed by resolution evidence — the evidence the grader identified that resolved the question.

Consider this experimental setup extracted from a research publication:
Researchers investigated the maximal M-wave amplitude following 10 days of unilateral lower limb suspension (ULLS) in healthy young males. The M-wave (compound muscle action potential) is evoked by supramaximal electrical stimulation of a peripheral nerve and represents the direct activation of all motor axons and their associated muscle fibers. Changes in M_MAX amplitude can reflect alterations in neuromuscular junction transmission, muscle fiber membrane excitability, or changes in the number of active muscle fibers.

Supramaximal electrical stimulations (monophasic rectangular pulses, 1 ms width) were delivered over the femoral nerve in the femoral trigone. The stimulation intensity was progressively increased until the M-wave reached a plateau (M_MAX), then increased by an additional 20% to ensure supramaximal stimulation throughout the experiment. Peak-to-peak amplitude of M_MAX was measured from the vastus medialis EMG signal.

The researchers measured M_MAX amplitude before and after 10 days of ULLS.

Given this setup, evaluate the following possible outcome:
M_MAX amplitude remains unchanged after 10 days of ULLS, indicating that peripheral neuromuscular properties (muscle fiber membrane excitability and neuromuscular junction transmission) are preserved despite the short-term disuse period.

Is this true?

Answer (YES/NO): YES